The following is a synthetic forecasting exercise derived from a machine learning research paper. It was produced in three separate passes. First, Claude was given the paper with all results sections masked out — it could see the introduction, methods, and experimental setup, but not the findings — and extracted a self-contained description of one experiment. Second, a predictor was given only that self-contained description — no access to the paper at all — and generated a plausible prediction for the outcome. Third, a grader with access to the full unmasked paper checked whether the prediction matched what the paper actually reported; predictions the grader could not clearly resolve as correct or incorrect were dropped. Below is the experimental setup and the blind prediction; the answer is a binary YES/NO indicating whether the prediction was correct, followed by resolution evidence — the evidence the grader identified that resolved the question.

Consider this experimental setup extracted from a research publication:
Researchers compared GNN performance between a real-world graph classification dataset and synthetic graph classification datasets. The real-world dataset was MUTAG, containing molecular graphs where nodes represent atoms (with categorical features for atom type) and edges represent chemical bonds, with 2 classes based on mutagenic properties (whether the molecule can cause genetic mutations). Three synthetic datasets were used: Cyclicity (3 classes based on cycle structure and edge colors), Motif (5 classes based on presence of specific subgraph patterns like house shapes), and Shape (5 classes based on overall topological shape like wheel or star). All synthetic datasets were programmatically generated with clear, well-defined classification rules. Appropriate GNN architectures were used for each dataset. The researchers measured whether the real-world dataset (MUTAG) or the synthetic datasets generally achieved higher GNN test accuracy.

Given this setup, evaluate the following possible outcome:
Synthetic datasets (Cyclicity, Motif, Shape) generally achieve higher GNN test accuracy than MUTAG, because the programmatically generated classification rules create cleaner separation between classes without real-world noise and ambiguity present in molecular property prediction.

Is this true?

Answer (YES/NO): YES